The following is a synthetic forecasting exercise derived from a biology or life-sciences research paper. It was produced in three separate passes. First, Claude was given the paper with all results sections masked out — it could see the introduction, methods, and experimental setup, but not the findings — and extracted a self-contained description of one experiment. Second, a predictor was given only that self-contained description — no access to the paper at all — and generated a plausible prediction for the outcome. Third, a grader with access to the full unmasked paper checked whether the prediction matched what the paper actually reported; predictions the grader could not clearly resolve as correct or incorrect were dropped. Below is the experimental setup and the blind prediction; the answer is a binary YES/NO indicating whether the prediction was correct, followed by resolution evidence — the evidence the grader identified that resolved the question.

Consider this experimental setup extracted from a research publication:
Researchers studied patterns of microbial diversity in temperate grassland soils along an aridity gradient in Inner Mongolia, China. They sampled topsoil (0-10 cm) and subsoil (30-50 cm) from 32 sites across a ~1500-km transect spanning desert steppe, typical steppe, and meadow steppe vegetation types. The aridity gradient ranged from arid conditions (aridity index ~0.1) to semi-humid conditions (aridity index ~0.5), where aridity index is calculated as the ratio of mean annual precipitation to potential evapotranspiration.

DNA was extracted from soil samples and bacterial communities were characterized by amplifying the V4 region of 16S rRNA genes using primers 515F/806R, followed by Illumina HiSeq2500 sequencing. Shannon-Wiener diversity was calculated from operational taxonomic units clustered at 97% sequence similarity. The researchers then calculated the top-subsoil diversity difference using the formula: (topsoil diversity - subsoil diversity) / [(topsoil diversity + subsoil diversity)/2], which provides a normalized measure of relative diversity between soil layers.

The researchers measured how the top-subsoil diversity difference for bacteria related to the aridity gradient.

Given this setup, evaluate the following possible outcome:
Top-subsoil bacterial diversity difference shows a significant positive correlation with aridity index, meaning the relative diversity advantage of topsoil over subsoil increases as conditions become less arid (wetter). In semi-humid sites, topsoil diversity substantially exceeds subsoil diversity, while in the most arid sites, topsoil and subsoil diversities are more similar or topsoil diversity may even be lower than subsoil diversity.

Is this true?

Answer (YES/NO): NO